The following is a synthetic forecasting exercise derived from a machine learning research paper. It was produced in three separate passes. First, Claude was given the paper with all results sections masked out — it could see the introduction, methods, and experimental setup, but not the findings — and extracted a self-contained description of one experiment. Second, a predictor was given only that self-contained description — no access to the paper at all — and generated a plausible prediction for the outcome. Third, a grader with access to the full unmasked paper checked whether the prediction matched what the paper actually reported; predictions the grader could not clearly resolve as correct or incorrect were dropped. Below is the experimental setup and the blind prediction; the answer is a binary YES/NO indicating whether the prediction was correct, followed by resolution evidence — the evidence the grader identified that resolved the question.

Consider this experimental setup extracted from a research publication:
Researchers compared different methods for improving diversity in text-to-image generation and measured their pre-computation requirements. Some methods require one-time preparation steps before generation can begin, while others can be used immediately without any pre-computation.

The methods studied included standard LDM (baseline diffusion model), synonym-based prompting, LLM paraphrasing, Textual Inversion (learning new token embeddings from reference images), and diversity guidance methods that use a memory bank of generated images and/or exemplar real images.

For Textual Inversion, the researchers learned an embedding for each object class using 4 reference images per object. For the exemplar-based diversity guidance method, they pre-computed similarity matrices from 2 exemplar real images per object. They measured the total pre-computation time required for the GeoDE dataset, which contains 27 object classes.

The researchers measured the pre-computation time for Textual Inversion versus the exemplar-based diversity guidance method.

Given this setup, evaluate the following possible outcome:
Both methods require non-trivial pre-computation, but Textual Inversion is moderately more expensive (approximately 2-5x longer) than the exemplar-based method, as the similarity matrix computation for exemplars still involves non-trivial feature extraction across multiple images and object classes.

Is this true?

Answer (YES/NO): NO